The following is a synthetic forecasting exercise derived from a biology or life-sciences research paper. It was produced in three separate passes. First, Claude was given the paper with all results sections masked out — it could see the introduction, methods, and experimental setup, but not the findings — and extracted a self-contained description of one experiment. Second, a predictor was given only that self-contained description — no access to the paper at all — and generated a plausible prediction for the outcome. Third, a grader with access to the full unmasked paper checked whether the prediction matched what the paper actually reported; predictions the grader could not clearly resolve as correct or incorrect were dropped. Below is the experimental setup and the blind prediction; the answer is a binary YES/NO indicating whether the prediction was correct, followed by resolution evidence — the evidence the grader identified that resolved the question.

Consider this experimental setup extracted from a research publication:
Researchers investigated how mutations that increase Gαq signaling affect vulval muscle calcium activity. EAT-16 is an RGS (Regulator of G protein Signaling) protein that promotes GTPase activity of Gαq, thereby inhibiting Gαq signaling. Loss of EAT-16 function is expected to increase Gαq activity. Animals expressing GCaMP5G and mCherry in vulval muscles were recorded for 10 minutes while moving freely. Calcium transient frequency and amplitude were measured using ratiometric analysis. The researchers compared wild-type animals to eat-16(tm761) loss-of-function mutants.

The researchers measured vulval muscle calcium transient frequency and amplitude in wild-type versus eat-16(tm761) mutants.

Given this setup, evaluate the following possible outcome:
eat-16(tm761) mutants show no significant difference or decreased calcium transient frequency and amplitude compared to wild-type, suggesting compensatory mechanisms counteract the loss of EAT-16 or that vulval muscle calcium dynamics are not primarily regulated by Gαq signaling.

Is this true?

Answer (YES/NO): NO